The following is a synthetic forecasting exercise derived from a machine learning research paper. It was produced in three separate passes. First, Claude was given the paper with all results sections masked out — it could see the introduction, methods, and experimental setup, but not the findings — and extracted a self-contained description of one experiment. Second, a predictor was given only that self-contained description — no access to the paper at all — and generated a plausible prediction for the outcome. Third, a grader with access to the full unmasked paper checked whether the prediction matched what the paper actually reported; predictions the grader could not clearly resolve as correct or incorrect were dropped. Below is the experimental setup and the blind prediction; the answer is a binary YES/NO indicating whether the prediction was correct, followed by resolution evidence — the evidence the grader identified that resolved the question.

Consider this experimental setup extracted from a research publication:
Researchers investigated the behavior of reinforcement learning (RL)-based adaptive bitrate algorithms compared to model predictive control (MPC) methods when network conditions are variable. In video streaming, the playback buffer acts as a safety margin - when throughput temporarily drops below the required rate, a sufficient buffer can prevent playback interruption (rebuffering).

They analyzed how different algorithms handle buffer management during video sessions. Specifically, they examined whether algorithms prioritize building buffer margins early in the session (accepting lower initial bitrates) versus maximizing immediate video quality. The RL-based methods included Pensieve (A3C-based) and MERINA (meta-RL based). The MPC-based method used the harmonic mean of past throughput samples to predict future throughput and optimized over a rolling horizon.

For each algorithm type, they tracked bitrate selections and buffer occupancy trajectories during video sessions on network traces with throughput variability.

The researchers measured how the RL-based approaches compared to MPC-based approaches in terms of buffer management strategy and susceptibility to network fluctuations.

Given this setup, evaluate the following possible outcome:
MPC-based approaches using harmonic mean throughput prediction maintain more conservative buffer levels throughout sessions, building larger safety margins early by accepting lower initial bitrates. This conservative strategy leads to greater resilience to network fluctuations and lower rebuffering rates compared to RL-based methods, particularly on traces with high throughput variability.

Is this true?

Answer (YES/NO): NO